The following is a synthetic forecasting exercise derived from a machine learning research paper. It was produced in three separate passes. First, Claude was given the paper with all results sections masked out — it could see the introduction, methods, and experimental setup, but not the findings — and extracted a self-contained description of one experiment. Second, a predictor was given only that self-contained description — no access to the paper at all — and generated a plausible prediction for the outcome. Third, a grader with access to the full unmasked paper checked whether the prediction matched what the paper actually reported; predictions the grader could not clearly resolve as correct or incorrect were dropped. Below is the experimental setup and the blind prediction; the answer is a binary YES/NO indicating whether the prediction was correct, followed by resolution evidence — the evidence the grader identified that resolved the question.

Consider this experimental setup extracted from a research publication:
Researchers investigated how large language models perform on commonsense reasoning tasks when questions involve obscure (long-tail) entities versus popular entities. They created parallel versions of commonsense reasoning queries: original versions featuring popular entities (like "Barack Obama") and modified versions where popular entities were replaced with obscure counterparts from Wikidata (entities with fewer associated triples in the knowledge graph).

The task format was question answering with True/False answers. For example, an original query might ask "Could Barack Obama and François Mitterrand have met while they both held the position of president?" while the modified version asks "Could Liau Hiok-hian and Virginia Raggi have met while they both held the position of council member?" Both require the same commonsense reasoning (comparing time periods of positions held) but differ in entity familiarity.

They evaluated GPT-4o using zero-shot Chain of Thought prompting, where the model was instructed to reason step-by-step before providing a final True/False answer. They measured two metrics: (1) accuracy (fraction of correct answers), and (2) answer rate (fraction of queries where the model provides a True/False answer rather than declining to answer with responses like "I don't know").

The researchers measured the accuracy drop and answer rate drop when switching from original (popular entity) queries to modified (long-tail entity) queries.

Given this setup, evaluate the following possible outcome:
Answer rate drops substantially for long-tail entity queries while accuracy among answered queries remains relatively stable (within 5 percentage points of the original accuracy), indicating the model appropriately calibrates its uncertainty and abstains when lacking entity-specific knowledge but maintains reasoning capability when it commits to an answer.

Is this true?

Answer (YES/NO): NO